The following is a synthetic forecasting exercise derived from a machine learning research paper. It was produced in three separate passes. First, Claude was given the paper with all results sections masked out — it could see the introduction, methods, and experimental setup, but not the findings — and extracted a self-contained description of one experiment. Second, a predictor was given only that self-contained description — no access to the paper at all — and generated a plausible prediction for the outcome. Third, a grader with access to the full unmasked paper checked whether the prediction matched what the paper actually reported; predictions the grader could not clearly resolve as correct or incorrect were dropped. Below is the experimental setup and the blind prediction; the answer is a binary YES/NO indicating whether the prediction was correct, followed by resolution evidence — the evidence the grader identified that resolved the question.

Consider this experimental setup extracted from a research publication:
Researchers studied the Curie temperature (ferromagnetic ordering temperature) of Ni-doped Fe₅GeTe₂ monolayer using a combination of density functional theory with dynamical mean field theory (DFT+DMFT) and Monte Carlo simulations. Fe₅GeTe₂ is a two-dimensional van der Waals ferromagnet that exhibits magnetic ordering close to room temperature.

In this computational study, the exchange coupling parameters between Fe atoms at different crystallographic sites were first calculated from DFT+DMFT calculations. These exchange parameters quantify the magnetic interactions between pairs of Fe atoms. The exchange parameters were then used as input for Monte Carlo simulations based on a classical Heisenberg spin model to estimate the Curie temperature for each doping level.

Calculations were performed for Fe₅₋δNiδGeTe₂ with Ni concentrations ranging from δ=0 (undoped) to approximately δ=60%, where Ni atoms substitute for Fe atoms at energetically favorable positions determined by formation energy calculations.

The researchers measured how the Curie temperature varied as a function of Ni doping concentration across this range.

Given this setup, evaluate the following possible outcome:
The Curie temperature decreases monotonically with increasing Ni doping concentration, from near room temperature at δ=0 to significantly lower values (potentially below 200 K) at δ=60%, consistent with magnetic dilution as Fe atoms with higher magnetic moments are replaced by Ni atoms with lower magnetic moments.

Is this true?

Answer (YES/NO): NO